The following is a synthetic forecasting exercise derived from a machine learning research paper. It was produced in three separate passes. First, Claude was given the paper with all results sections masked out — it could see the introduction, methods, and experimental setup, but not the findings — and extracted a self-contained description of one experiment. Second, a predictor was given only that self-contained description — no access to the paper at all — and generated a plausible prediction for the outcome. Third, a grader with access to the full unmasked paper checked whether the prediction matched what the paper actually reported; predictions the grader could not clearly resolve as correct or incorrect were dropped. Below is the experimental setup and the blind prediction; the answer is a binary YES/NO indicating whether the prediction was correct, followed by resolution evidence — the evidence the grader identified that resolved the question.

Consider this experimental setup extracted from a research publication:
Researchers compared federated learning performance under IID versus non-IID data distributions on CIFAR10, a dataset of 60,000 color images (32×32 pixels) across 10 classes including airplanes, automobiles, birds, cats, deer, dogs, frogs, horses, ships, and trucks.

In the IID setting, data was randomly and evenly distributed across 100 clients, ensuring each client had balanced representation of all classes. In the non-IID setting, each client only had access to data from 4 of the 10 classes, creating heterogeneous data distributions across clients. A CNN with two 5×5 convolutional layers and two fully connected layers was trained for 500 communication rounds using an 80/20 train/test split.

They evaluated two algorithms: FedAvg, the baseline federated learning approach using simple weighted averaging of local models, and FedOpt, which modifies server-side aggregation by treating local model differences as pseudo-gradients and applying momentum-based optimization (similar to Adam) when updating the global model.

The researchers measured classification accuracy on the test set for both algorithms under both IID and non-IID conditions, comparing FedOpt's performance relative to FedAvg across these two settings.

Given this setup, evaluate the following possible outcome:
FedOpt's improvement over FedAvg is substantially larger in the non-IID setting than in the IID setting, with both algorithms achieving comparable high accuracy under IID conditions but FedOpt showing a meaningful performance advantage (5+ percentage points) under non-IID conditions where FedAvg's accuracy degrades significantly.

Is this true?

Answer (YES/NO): YES